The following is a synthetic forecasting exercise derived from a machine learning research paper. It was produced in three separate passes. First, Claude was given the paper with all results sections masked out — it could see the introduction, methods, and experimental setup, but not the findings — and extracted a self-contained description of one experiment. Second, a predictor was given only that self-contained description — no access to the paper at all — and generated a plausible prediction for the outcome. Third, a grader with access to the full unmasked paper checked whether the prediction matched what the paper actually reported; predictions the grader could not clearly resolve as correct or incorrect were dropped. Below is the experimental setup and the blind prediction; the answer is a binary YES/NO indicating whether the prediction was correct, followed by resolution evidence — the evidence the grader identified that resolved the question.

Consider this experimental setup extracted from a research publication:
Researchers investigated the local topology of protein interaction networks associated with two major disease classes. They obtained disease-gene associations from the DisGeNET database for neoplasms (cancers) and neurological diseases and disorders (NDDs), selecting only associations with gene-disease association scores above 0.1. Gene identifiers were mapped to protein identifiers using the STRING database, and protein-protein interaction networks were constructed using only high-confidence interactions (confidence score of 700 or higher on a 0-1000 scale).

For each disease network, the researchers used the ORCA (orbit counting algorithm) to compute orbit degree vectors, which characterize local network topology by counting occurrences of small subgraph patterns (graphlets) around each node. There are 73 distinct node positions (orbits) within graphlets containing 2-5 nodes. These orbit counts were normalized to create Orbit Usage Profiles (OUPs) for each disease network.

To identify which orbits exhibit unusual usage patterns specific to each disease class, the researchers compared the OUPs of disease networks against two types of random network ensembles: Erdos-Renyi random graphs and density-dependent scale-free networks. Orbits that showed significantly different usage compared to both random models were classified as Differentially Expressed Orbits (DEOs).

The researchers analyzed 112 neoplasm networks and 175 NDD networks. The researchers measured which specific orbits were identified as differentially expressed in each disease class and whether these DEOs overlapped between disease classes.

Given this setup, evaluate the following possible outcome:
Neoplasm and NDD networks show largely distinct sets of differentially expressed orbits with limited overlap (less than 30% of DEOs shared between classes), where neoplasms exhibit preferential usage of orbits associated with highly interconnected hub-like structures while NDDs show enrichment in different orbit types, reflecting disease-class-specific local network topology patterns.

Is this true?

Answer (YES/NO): NO